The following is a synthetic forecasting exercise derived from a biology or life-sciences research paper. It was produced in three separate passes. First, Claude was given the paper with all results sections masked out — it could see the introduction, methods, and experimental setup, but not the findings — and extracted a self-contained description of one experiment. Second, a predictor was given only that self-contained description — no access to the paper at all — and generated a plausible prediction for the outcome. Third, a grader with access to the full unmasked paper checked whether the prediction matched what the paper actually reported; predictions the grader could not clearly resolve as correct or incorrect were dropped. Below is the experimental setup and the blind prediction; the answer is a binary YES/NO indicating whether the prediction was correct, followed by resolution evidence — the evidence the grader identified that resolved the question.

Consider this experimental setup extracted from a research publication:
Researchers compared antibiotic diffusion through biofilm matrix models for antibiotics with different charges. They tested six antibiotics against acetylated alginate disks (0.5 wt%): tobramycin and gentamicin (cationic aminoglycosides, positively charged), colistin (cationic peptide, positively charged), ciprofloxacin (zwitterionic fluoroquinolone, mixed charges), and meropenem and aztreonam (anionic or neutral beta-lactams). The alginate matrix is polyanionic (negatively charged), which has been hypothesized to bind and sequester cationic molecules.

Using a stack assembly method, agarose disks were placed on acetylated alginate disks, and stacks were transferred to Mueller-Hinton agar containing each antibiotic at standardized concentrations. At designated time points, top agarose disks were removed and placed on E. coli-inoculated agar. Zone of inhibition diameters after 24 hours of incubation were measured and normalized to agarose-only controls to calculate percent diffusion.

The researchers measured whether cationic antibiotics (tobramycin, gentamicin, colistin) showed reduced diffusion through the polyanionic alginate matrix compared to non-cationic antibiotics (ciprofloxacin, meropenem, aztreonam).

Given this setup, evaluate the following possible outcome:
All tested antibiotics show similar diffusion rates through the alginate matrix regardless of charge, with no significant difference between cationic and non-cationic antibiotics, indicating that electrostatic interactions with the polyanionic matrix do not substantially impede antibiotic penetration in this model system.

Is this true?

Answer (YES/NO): YES